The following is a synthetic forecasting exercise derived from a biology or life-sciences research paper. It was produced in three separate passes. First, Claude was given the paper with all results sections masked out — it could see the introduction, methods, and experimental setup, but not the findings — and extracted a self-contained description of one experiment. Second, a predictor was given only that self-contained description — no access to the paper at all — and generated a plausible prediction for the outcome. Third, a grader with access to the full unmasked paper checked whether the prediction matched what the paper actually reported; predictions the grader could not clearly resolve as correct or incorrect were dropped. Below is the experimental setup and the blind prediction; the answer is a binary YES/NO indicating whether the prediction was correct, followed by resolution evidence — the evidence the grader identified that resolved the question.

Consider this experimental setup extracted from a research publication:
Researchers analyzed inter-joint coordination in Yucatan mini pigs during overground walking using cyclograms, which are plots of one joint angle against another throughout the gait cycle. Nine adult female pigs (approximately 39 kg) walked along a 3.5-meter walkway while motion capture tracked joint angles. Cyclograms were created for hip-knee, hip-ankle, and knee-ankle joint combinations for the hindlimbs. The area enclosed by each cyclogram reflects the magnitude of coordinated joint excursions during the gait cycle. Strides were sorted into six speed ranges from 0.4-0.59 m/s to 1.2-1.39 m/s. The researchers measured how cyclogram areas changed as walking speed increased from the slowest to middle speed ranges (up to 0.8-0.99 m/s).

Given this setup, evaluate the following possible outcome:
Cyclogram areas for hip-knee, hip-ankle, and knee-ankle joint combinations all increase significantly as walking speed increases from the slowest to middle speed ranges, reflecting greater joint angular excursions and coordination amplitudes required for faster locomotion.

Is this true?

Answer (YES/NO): NO